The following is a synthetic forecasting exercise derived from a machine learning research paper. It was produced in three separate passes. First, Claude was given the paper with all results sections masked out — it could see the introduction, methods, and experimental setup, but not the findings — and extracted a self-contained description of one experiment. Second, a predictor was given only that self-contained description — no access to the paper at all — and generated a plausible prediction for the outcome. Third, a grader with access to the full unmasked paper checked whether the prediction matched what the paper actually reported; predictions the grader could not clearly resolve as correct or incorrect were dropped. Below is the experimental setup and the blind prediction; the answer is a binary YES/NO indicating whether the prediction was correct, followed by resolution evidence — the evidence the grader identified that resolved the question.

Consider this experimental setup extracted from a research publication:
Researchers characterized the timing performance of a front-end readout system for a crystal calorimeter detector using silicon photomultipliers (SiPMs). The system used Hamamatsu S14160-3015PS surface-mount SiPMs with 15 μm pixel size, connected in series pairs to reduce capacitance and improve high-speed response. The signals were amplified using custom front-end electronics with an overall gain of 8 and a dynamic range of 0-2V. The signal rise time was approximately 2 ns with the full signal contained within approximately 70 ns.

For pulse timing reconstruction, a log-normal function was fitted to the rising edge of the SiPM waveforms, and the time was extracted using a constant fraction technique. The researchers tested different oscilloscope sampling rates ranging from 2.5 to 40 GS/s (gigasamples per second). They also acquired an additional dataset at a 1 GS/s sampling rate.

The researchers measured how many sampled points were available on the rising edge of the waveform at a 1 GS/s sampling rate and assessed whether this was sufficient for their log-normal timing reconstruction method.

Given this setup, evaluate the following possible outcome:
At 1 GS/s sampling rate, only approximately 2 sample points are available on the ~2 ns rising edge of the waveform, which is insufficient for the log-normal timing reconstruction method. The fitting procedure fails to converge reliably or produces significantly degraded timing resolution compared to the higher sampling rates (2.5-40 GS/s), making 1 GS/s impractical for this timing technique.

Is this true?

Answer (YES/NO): NO